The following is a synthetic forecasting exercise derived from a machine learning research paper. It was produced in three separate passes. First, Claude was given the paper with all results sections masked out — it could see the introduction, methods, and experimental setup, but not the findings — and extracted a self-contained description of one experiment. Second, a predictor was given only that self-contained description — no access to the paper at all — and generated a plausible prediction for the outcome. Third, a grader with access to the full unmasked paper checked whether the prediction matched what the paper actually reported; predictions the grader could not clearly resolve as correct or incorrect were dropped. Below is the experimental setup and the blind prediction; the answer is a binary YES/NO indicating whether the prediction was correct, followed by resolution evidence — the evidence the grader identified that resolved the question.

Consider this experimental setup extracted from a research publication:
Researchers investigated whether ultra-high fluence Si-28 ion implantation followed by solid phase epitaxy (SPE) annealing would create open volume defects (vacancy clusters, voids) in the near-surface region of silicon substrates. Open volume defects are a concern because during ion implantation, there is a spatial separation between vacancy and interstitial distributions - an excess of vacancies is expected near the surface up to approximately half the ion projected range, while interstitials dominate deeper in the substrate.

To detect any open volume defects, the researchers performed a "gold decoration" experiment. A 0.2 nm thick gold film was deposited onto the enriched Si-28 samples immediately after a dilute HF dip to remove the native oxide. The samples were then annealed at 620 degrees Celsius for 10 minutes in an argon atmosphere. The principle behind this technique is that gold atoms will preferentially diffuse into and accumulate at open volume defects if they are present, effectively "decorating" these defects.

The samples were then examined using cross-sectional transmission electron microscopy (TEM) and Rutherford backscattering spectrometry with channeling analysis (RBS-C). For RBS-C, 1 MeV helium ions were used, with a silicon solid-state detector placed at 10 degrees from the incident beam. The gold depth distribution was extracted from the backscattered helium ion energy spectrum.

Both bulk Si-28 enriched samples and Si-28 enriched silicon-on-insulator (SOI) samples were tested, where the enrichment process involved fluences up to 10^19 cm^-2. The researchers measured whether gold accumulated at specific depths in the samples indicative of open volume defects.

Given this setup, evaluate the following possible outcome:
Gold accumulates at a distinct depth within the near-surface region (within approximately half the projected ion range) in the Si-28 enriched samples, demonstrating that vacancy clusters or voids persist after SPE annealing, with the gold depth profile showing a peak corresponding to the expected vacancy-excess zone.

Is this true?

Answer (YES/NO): NO